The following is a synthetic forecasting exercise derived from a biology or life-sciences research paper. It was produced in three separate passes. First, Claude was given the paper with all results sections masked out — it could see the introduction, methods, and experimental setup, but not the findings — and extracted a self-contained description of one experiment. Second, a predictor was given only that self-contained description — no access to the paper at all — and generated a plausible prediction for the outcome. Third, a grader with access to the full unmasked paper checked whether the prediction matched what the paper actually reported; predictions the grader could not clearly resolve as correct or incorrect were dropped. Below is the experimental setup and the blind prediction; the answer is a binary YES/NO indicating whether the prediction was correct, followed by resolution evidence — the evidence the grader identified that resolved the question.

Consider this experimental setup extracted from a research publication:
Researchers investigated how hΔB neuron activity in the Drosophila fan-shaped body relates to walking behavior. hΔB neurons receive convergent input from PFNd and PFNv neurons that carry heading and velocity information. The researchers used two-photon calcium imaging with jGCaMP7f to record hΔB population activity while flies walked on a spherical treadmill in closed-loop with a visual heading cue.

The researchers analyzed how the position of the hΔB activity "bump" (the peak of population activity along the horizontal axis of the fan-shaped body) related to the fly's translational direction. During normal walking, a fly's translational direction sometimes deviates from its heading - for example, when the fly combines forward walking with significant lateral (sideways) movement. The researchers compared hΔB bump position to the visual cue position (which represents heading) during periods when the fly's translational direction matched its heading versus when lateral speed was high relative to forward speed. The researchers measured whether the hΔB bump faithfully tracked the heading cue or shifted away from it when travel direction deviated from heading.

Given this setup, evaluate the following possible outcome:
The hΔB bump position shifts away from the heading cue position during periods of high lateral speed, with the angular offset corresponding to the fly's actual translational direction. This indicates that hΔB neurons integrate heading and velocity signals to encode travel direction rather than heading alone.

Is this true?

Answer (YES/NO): YES